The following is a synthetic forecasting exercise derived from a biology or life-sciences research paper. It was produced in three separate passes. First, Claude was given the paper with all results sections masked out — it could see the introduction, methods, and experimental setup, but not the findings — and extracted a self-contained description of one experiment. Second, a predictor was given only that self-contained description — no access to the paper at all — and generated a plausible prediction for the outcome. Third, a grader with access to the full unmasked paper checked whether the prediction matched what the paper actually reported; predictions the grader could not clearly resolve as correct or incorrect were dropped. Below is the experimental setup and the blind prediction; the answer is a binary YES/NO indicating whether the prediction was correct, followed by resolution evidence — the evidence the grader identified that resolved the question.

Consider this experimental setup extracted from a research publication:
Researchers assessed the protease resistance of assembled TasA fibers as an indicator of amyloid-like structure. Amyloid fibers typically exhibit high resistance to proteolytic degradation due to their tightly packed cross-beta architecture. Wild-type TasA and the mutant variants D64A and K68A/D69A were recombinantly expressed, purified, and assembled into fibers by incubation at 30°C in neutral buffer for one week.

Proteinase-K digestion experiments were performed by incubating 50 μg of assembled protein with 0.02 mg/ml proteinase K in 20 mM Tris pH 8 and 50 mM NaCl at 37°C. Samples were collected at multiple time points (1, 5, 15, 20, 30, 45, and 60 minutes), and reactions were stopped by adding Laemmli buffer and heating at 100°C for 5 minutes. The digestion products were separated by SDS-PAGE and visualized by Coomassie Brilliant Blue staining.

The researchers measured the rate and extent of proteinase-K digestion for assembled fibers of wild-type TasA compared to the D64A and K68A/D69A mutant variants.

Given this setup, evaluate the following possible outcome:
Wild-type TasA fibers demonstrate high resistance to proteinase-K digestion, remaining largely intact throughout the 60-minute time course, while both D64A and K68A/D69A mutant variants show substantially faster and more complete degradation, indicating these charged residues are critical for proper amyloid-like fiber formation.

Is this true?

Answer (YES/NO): NO